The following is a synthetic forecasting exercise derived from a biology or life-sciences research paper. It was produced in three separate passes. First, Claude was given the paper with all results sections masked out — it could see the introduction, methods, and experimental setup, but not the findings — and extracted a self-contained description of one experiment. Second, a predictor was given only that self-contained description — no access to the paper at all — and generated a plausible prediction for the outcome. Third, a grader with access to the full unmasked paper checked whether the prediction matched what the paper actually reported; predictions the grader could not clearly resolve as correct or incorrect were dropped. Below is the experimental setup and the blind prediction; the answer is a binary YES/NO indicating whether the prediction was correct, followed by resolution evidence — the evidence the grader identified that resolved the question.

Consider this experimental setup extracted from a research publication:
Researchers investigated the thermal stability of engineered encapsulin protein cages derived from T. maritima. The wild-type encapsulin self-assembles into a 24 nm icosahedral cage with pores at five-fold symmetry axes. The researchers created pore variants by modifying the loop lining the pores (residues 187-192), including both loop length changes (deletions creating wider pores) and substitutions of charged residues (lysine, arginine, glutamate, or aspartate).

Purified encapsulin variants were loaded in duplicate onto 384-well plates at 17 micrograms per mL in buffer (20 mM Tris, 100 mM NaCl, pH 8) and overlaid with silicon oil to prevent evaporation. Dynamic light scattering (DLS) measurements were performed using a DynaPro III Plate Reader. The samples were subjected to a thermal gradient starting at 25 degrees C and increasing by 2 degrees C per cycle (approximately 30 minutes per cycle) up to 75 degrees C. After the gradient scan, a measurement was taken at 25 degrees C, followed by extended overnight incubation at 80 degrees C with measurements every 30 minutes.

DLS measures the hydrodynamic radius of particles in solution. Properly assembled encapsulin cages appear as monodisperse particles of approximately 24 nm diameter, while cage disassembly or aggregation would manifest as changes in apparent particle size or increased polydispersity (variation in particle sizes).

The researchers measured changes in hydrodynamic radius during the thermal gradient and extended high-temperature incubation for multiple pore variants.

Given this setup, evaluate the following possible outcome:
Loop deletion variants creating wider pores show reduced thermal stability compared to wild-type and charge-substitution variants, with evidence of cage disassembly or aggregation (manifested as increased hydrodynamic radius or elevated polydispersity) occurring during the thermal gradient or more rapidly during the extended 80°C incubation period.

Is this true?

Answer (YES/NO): NO